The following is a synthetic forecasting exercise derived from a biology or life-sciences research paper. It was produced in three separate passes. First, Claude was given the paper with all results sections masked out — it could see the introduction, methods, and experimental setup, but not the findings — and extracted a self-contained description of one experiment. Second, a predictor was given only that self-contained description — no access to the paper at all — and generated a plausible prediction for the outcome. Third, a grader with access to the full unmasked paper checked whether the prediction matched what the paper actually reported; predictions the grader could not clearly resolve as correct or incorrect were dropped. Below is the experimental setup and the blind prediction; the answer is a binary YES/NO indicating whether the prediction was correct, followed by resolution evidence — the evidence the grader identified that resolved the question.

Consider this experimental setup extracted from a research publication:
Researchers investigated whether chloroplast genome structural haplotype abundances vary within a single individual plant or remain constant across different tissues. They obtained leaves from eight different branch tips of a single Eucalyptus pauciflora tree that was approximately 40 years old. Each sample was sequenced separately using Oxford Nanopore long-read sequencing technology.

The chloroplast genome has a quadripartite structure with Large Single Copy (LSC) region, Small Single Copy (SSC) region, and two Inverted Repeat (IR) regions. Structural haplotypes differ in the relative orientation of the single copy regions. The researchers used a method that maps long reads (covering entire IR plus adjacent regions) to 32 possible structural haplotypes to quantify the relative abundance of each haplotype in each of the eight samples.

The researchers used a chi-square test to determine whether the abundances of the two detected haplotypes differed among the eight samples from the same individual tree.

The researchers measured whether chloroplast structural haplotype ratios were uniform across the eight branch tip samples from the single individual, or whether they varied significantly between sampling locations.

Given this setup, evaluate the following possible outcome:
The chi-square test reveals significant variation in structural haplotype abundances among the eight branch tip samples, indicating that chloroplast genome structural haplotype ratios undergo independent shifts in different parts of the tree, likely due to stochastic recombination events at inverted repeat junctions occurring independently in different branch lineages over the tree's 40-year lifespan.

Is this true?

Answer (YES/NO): NO